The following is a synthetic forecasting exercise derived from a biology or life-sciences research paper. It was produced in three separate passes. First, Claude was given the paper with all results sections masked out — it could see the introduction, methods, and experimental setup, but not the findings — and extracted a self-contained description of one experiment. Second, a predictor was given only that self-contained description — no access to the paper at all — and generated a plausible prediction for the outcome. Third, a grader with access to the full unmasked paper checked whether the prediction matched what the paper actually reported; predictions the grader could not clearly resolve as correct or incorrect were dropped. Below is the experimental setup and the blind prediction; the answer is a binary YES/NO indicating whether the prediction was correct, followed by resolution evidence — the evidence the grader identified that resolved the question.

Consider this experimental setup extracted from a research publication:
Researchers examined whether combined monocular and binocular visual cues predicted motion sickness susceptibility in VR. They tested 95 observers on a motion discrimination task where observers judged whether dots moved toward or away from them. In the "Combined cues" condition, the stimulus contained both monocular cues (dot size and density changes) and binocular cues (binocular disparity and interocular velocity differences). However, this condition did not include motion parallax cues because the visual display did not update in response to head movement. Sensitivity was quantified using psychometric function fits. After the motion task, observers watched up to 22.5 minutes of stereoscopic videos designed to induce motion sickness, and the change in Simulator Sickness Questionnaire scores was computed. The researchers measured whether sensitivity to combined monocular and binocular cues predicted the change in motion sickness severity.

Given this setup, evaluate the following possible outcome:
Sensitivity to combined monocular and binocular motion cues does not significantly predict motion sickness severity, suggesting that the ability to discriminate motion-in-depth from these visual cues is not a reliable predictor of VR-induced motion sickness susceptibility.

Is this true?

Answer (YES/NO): YES